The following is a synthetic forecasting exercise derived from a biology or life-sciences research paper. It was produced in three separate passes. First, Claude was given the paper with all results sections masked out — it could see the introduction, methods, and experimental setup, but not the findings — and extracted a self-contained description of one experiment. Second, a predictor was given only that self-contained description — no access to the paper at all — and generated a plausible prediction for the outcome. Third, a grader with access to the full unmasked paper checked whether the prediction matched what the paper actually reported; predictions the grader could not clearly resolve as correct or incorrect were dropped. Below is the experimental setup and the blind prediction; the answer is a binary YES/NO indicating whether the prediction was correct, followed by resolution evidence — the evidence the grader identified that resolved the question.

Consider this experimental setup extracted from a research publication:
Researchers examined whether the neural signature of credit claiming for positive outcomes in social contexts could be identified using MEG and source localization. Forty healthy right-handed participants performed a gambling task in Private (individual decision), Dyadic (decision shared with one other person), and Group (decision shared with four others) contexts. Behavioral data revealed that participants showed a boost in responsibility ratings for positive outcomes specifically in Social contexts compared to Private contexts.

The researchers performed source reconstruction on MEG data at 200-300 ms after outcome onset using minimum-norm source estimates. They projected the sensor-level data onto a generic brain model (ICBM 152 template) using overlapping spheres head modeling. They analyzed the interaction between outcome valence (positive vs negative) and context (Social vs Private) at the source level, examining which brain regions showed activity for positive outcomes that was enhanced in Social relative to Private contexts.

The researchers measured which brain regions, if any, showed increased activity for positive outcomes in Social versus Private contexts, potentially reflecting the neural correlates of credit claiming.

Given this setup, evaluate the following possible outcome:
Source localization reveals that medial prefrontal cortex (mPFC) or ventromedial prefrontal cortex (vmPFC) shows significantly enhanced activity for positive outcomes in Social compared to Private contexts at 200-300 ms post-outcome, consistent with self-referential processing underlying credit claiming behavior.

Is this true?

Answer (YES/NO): NO